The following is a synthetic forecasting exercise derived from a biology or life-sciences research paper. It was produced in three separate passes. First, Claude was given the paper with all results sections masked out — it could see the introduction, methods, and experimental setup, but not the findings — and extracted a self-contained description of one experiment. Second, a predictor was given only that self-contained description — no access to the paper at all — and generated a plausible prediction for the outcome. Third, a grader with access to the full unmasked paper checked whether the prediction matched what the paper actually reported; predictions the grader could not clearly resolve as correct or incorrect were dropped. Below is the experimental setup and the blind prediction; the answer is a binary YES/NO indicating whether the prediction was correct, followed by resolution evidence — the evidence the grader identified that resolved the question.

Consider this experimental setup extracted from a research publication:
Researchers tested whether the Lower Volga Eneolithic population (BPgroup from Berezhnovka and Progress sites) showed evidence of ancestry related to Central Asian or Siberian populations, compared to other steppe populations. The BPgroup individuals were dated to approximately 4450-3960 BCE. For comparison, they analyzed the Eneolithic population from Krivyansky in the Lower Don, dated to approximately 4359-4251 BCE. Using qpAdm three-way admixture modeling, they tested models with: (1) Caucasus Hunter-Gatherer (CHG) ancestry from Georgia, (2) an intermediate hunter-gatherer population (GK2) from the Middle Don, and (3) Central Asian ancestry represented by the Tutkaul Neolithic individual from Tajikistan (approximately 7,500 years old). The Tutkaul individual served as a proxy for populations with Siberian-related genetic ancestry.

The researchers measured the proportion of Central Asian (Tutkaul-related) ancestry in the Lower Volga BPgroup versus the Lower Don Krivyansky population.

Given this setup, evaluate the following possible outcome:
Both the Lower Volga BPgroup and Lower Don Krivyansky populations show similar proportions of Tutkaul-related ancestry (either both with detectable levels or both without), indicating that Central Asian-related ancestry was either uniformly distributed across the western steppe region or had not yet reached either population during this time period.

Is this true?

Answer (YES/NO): NO